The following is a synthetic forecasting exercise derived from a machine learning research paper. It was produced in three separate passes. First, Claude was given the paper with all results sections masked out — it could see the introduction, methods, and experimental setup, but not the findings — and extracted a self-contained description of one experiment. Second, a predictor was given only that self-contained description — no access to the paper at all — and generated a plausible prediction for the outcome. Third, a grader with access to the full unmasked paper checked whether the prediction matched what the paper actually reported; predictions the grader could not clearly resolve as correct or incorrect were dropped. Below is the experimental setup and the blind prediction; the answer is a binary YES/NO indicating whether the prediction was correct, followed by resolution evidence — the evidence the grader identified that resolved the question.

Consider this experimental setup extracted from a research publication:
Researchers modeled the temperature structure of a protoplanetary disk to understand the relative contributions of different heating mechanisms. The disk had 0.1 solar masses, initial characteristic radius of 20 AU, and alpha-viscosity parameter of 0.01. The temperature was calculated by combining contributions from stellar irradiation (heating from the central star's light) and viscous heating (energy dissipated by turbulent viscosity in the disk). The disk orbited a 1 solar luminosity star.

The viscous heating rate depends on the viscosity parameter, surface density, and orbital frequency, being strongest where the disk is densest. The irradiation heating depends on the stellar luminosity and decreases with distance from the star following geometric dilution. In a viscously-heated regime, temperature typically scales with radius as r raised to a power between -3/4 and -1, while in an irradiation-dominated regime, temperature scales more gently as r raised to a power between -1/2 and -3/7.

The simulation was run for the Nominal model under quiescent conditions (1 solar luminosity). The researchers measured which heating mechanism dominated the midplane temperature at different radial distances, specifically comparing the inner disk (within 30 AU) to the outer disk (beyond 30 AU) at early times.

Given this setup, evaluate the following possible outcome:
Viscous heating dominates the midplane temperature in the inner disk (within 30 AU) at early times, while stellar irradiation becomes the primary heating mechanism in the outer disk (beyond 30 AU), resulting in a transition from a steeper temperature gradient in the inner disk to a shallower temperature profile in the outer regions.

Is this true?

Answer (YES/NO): YES